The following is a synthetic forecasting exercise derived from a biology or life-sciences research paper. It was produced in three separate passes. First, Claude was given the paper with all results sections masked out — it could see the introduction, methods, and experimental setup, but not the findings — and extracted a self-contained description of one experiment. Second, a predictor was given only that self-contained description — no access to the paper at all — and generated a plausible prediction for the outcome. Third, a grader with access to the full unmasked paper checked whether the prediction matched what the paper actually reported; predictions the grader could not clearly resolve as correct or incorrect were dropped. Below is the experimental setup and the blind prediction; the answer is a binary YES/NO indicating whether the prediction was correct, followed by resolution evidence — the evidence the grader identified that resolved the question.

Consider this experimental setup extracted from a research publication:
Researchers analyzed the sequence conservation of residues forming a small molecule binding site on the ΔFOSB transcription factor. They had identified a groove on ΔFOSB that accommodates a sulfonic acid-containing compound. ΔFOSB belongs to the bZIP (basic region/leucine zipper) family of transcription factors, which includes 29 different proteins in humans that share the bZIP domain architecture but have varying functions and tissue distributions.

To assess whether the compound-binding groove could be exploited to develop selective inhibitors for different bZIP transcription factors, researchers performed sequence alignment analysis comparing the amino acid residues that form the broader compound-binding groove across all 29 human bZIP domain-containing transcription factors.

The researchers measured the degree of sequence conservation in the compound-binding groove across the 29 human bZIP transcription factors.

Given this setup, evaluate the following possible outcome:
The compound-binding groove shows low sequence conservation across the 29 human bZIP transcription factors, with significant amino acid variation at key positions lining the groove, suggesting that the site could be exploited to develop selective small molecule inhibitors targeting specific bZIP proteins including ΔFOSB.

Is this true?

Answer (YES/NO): YES